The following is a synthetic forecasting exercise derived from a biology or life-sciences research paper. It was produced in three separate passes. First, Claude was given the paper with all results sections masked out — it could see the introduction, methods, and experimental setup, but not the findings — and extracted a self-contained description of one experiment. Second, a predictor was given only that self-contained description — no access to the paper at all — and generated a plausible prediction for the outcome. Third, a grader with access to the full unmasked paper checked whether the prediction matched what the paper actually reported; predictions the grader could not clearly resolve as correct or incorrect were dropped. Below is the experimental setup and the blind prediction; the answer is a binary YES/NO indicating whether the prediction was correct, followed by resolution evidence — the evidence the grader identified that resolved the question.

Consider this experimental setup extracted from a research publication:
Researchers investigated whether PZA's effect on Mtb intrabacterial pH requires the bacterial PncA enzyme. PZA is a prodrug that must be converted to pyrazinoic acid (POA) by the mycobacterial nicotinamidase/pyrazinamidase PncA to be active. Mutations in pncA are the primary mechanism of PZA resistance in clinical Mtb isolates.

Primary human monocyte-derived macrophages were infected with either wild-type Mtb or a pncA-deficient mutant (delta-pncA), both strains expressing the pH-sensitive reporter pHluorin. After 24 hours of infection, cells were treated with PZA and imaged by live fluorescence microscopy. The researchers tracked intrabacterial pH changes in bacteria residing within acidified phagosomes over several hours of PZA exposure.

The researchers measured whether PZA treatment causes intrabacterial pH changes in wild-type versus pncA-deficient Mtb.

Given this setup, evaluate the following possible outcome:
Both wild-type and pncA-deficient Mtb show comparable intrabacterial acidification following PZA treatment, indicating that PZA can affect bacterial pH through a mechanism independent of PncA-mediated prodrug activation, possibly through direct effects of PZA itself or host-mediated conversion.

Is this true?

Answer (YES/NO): NO